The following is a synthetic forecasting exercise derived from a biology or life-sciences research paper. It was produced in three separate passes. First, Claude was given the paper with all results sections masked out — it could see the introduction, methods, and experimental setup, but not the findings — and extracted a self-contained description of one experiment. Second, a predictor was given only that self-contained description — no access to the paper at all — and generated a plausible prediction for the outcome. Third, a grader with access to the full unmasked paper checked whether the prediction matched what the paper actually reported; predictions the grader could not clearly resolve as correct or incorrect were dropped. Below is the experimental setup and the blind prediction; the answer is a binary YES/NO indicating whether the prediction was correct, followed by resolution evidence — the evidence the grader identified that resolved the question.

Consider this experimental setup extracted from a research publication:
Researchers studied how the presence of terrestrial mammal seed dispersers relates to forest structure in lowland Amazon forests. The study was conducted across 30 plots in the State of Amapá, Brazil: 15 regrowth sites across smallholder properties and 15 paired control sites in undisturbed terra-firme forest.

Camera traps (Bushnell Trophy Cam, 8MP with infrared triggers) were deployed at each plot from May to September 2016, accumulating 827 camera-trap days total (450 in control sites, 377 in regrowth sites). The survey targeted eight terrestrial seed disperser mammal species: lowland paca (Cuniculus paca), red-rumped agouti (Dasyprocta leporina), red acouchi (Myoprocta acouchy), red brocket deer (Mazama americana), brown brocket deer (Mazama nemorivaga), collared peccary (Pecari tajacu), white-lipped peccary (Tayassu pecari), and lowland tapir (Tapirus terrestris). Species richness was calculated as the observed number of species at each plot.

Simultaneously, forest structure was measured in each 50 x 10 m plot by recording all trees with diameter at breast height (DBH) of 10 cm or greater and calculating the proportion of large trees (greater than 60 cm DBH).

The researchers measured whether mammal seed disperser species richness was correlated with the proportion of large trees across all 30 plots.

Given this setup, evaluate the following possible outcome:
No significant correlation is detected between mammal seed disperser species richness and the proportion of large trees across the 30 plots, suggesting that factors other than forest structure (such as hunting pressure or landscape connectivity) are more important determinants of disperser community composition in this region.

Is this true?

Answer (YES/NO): YES